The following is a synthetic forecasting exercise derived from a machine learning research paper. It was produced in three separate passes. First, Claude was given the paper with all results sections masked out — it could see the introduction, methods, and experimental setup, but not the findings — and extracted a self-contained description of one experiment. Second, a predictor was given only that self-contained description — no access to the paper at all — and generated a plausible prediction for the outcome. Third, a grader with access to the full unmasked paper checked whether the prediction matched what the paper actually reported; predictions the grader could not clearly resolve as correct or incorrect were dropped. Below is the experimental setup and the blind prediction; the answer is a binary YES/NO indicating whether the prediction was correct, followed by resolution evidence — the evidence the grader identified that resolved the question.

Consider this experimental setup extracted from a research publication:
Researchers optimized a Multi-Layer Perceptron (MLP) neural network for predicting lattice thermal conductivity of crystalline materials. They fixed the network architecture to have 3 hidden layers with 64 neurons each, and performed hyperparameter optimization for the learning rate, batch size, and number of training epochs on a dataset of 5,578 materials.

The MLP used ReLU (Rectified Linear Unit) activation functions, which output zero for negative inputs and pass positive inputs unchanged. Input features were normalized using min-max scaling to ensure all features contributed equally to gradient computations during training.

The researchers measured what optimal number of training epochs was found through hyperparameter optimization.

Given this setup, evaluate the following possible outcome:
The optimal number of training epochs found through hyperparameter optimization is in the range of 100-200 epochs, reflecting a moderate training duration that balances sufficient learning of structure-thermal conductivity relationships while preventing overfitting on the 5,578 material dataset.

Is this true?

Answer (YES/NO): NO